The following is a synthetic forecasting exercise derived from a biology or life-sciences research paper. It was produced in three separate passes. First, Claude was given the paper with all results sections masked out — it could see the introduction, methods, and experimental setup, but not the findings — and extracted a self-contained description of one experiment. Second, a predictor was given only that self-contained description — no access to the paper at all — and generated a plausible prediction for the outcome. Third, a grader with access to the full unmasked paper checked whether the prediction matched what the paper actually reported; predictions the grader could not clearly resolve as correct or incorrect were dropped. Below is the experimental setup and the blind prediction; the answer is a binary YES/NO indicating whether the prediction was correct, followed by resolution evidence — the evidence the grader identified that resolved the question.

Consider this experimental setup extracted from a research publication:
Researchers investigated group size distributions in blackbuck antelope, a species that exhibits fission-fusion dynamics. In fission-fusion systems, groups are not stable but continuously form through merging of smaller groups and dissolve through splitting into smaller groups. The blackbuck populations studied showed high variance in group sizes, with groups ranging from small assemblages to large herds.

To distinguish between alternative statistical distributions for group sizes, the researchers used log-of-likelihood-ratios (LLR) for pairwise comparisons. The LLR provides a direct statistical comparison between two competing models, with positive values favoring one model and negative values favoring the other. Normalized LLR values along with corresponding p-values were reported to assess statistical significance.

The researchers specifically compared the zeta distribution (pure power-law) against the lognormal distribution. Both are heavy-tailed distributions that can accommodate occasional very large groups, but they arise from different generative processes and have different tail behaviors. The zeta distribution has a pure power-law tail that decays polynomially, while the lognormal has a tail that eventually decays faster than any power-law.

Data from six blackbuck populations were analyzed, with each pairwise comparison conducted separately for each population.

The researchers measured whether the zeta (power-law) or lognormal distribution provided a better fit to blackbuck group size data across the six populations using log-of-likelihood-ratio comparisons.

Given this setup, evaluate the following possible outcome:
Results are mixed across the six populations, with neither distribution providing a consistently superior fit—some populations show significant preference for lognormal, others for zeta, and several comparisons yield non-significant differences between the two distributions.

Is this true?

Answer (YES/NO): NO